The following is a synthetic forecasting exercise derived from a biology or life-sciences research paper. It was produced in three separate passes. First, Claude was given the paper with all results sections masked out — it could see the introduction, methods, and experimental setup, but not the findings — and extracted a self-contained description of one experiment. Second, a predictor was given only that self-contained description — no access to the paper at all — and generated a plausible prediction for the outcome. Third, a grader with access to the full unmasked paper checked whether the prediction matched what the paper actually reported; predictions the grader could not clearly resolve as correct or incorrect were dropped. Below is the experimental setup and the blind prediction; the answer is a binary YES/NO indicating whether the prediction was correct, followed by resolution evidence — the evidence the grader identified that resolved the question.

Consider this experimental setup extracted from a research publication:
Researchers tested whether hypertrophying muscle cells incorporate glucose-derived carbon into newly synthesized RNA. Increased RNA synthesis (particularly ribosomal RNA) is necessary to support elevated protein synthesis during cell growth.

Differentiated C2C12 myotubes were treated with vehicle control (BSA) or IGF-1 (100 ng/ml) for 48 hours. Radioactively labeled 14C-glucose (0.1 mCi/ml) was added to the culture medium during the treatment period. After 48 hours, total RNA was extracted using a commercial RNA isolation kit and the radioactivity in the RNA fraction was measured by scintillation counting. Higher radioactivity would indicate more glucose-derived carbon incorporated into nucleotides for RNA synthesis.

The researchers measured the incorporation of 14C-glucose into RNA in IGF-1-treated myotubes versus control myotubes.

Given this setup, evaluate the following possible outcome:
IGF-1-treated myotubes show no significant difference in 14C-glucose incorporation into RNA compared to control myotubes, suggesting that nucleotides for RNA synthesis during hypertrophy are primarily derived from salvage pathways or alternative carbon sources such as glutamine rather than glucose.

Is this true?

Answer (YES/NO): NO